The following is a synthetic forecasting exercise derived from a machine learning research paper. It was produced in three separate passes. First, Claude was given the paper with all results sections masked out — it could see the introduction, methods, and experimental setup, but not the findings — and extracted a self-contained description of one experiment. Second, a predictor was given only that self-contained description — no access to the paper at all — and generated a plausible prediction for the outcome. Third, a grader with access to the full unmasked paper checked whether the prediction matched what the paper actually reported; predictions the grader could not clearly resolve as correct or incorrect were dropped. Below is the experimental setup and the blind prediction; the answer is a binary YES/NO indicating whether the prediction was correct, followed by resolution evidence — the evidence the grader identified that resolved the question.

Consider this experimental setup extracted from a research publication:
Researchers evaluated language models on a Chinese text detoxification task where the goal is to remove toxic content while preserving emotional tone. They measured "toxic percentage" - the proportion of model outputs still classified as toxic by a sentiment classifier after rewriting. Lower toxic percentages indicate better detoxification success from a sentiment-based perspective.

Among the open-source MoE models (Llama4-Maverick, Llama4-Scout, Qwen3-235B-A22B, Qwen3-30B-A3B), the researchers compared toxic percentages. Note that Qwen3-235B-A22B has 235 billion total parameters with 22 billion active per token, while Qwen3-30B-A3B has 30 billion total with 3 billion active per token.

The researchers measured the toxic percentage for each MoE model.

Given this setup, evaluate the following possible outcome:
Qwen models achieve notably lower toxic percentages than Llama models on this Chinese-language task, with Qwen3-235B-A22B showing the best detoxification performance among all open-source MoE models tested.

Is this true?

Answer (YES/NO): NO